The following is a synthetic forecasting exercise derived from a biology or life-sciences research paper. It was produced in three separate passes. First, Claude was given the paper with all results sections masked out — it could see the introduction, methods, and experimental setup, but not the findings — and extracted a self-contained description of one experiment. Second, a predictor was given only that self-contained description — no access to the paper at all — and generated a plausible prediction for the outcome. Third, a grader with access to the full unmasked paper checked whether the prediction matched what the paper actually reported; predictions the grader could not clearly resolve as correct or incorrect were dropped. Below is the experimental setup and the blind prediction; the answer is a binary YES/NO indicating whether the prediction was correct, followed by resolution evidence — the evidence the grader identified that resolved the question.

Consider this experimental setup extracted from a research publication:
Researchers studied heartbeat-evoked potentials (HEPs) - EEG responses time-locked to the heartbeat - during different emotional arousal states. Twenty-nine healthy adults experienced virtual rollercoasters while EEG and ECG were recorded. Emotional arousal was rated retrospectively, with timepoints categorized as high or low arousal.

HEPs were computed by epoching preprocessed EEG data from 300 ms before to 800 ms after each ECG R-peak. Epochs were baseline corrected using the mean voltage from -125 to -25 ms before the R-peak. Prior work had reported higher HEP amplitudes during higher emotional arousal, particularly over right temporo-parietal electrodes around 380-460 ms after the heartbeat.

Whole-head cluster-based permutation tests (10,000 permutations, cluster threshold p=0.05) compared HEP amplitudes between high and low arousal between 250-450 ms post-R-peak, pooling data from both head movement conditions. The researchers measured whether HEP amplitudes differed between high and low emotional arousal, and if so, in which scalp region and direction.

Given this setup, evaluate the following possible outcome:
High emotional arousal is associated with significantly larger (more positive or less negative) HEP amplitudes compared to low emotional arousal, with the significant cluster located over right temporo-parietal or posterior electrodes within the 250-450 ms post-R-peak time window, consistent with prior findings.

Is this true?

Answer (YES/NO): NO